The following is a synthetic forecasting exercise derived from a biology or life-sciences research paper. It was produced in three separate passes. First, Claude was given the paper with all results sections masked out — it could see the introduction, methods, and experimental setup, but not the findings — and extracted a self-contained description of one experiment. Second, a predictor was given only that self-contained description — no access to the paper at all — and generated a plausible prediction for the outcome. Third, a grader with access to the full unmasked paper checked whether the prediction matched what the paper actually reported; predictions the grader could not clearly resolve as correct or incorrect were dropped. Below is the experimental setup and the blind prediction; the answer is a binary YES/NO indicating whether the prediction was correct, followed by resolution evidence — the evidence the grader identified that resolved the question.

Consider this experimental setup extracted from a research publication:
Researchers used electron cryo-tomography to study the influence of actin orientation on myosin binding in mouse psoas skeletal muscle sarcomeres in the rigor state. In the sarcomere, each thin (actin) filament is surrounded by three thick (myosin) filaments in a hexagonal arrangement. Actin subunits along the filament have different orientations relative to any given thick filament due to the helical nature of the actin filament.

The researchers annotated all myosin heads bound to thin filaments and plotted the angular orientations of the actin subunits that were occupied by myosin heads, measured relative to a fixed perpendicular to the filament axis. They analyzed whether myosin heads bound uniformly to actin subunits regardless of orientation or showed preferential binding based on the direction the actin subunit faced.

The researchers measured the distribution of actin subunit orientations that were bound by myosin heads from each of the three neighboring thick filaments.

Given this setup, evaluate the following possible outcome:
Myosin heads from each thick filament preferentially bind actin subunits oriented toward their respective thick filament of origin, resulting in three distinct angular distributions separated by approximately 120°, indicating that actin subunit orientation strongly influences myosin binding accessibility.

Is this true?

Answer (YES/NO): YES